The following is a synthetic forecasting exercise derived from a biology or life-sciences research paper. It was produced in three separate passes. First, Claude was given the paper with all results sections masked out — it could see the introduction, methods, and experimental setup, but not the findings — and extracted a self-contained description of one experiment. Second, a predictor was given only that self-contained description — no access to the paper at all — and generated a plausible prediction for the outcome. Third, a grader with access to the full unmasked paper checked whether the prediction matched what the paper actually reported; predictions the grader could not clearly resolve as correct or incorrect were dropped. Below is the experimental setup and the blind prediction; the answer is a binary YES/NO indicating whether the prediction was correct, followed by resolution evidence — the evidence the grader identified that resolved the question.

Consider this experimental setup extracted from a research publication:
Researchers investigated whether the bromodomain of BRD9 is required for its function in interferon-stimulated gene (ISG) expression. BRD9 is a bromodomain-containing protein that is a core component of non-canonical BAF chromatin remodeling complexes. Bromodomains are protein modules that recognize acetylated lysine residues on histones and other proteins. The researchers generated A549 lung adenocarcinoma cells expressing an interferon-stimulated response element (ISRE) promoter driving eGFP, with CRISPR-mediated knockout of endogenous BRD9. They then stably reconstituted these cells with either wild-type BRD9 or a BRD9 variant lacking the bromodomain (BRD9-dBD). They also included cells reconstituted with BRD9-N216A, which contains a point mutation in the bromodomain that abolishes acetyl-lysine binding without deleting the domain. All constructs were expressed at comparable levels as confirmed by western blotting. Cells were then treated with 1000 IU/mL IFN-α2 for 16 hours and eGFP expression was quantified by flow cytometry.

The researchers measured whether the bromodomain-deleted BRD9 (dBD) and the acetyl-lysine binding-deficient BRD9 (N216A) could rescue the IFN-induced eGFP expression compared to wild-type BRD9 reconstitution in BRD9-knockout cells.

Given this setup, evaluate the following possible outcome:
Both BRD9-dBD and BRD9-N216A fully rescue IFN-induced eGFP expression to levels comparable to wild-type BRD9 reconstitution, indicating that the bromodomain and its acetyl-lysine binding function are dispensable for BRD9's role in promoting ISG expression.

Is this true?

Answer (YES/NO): NO